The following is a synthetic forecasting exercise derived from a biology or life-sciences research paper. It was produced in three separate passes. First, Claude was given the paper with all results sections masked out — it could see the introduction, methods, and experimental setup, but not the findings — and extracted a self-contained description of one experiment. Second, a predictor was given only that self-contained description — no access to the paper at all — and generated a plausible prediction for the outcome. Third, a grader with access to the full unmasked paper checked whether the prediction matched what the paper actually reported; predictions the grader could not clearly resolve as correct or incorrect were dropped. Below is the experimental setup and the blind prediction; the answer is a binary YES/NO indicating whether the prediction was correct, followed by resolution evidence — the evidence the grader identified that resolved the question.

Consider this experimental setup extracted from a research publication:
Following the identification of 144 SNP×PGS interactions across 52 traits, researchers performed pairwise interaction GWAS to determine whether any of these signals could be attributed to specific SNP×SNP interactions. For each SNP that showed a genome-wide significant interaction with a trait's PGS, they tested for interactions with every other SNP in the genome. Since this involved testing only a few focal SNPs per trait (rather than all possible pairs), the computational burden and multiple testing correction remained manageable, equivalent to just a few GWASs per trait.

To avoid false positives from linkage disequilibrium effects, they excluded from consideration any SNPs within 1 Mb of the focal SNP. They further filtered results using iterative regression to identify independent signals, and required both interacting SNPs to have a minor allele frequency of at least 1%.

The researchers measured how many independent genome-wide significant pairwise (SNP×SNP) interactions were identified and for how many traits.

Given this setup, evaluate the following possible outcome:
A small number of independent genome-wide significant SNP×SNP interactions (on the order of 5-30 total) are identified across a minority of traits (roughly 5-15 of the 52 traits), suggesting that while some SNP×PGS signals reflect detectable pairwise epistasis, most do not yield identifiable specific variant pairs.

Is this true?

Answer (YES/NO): NO